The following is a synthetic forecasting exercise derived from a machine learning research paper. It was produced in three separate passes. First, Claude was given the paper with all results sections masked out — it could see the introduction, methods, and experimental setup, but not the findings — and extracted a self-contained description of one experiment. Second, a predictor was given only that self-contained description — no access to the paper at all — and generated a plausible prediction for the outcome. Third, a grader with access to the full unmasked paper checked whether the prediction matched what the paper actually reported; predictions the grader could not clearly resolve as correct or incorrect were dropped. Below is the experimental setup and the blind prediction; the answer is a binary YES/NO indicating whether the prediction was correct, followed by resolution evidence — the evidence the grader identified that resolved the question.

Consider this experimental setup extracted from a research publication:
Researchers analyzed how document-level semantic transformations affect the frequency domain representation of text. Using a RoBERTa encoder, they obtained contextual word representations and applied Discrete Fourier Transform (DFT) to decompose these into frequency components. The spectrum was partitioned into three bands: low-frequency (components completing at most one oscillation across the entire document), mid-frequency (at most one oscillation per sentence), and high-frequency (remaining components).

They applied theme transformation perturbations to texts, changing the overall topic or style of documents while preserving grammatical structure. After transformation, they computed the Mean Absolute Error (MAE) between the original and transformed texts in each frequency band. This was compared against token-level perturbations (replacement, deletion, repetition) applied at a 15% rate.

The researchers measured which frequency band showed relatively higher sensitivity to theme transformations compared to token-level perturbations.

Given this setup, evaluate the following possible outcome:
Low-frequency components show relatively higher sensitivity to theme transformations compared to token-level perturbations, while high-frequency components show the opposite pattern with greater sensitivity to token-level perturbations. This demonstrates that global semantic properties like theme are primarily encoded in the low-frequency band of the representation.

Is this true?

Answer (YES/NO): YES